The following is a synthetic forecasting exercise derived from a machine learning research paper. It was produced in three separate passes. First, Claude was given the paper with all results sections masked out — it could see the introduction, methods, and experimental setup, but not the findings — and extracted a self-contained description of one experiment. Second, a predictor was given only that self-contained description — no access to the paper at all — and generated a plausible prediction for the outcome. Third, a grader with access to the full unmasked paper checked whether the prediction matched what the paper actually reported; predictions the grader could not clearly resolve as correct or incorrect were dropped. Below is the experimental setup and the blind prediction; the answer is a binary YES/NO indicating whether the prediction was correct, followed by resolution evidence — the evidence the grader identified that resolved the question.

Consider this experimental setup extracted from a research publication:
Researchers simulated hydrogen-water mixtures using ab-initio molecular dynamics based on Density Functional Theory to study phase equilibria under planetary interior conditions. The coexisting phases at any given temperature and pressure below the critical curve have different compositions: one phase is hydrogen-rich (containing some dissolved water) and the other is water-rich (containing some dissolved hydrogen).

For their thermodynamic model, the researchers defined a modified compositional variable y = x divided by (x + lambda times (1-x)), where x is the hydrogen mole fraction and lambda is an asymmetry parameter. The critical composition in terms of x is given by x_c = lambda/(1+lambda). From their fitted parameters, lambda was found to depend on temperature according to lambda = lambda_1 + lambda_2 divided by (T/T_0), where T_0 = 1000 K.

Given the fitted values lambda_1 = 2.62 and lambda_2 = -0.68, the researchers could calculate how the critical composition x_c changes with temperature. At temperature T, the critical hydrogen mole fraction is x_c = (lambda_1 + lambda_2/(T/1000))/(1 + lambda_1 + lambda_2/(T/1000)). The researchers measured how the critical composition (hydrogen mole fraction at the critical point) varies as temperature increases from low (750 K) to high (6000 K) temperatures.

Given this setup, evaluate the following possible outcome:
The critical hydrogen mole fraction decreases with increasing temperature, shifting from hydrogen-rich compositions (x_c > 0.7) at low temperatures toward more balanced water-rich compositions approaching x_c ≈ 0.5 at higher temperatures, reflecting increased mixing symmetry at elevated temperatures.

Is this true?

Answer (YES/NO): NO